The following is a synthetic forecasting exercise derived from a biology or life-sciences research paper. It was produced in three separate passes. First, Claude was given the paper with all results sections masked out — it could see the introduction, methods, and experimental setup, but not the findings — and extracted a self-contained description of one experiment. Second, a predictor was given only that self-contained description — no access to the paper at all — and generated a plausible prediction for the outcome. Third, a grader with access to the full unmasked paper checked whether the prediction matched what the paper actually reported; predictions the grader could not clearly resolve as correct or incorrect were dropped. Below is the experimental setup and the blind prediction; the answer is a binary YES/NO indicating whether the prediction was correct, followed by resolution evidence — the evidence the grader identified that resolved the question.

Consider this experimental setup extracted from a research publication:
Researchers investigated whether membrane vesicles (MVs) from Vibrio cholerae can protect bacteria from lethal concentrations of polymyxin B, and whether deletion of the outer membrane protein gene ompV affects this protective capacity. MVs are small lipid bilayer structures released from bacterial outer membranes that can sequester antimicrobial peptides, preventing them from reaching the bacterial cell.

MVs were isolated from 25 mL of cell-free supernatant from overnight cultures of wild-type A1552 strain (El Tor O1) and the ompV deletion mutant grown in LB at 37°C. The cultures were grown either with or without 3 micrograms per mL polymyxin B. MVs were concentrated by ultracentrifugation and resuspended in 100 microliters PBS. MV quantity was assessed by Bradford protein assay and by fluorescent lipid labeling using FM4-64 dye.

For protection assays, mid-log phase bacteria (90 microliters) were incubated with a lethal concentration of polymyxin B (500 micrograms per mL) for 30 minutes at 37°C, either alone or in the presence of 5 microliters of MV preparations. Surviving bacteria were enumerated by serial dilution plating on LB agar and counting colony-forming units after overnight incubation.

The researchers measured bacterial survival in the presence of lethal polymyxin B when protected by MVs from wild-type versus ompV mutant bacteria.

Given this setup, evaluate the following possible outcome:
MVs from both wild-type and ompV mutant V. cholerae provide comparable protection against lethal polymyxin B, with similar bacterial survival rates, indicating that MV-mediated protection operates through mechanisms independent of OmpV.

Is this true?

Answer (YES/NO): YES